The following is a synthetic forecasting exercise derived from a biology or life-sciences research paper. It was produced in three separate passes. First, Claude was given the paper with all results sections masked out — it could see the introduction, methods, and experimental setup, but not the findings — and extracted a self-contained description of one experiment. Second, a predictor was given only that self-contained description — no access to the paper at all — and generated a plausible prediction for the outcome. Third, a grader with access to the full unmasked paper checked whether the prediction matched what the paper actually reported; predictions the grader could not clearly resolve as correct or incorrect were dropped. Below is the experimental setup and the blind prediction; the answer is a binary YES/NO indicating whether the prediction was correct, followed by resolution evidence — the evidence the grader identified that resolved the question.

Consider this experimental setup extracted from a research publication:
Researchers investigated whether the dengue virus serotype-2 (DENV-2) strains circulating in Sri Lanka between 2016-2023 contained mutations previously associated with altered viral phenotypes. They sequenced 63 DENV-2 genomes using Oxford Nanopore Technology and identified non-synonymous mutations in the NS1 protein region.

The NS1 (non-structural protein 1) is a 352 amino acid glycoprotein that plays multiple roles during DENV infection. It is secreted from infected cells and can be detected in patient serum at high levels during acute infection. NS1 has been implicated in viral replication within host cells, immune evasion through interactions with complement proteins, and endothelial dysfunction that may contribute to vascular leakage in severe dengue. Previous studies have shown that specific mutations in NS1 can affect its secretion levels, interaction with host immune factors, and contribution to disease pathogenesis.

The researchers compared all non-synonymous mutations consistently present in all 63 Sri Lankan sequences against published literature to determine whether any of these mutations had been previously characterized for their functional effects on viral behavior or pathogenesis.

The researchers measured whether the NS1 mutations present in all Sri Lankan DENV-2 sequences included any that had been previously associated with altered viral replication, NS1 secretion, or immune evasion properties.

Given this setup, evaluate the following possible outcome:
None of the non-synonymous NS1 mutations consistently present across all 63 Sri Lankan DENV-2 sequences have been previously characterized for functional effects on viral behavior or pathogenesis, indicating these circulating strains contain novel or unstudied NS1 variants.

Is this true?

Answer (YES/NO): NO